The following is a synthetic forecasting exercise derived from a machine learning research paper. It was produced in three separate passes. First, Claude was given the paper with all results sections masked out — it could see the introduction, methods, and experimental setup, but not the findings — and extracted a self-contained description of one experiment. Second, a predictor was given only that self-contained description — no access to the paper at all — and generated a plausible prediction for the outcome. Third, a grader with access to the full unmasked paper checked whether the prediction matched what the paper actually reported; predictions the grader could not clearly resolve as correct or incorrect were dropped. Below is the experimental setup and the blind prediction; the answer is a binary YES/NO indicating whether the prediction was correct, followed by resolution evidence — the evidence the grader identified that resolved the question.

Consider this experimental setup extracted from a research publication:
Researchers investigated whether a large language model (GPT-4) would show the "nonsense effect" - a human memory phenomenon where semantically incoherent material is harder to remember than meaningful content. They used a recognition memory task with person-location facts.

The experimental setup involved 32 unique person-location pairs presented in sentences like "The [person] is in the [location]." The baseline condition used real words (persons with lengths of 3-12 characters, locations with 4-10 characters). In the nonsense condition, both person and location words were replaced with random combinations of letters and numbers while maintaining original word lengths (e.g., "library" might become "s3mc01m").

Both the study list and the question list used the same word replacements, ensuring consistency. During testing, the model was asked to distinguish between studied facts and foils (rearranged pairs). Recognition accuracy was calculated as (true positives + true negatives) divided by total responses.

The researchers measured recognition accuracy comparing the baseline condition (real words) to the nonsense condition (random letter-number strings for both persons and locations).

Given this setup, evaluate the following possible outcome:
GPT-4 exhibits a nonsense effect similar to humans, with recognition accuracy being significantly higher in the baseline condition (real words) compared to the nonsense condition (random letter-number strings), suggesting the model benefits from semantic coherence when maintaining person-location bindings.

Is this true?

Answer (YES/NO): NO